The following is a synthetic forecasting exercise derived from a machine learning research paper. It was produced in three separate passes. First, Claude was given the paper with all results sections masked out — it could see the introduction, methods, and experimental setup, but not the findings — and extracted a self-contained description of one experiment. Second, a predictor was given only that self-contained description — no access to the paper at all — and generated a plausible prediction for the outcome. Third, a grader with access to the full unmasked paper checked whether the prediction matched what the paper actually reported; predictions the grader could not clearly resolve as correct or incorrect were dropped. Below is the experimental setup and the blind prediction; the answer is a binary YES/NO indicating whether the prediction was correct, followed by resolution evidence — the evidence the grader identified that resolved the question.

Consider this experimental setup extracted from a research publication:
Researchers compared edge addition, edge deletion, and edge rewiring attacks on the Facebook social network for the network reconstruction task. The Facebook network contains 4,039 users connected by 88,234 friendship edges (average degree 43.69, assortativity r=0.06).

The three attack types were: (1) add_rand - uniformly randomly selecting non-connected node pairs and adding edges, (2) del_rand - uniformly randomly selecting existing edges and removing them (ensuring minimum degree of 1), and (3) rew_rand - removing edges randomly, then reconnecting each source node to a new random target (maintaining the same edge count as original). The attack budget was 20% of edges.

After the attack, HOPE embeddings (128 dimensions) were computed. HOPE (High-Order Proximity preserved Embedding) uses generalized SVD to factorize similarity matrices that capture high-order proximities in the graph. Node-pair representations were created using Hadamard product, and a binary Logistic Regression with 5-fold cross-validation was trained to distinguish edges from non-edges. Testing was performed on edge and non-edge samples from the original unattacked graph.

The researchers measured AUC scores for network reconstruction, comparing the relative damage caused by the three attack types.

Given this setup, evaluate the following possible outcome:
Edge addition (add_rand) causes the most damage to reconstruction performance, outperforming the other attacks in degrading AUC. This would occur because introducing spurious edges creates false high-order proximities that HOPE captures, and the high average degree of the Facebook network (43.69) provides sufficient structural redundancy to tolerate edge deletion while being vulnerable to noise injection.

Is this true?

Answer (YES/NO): NO